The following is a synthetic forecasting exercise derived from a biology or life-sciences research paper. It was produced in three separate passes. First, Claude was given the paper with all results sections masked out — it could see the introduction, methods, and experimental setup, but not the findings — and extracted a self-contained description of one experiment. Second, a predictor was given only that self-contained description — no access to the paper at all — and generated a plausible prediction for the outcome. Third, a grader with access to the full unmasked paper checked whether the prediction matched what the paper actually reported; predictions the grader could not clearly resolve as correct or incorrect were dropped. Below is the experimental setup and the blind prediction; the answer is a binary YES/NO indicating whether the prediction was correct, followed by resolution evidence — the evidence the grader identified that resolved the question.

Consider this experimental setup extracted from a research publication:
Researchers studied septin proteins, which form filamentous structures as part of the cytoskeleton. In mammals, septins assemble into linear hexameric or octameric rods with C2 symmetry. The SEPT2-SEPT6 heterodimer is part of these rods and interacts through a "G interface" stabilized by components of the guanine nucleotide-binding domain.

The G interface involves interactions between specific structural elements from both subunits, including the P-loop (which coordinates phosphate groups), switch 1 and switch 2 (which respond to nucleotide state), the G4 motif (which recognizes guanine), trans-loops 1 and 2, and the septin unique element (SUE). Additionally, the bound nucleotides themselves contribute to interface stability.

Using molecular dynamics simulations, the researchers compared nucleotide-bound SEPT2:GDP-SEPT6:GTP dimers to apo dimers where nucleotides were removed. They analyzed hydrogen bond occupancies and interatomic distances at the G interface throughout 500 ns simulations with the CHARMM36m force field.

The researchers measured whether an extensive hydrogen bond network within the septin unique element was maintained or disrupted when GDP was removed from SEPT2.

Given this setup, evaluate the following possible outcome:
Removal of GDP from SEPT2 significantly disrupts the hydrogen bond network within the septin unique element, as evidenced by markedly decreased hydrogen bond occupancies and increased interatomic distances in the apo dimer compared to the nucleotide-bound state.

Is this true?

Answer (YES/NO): YES